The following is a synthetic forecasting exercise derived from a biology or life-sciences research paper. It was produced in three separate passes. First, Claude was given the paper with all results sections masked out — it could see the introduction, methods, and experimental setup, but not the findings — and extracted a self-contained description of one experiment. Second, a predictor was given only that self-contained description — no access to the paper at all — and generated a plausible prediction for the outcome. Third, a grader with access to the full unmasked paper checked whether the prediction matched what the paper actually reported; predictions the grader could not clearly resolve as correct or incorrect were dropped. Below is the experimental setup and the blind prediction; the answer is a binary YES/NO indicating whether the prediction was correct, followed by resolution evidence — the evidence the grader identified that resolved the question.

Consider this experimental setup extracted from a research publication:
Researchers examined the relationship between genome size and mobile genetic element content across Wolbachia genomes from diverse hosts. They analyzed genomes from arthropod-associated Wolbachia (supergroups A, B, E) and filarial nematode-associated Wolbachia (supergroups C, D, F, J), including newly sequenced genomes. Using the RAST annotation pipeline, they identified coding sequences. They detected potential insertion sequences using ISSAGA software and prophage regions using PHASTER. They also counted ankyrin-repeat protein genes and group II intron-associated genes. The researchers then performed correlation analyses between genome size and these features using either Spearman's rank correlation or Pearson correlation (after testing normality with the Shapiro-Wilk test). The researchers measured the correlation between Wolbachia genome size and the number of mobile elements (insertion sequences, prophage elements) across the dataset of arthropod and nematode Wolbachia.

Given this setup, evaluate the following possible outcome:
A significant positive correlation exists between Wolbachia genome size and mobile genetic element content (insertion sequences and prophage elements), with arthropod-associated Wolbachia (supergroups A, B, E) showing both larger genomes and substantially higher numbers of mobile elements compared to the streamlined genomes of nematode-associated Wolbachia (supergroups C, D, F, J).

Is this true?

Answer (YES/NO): YES